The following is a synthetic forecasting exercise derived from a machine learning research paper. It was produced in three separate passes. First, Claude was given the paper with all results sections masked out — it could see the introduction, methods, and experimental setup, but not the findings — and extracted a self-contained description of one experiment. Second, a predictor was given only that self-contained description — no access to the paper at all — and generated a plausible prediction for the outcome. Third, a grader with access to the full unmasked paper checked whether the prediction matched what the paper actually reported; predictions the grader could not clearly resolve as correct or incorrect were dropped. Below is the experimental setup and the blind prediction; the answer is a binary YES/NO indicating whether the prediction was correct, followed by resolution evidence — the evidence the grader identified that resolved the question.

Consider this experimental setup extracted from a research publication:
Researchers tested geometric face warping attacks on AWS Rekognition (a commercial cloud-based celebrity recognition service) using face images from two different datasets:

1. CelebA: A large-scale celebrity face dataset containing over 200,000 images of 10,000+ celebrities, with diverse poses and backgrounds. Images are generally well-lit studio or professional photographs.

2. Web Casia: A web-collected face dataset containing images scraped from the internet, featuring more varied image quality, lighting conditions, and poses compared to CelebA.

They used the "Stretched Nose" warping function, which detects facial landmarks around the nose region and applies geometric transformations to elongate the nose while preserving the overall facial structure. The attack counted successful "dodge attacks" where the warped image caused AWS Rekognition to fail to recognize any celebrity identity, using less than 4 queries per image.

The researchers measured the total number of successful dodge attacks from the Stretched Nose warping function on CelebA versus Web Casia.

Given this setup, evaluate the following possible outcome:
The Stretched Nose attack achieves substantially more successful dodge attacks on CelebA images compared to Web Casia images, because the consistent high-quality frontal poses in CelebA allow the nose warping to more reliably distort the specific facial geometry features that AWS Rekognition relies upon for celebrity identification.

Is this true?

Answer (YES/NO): YES